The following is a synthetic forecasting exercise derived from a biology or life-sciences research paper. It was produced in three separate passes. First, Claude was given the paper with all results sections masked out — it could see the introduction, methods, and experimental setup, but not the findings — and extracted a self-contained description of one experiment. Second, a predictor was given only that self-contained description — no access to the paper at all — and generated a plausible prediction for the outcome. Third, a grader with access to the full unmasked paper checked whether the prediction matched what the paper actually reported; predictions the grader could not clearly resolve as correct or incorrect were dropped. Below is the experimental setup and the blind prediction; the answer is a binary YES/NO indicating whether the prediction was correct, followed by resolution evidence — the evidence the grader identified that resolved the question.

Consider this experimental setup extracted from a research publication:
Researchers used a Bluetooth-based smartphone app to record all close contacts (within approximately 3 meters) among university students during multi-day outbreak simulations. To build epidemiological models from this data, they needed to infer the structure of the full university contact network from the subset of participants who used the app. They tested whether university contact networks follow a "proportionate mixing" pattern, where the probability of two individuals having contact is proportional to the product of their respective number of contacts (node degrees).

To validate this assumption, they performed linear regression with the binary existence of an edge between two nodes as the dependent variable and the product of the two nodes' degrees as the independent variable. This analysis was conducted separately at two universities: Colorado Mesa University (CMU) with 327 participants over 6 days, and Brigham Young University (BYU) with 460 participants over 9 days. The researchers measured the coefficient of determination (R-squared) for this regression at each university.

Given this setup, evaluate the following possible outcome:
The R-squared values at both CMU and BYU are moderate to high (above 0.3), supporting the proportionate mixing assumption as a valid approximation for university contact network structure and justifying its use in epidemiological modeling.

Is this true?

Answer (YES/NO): NO